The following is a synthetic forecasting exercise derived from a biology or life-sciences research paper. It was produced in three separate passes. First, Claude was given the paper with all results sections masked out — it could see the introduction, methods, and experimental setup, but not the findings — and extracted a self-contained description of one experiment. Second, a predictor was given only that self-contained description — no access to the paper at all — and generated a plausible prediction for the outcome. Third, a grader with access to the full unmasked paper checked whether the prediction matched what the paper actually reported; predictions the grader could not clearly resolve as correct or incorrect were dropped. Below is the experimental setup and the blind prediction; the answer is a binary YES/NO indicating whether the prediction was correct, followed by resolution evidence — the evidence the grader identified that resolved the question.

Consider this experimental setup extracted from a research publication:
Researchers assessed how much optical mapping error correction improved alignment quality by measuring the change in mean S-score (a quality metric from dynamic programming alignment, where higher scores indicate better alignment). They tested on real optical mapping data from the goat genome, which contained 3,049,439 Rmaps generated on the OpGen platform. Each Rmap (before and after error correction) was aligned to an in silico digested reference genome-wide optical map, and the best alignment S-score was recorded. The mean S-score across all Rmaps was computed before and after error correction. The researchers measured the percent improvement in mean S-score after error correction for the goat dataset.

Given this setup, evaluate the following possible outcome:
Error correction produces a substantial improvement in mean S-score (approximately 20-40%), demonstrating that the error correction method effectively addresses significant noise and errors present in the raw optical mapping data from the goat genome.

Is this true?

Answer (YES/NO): NO